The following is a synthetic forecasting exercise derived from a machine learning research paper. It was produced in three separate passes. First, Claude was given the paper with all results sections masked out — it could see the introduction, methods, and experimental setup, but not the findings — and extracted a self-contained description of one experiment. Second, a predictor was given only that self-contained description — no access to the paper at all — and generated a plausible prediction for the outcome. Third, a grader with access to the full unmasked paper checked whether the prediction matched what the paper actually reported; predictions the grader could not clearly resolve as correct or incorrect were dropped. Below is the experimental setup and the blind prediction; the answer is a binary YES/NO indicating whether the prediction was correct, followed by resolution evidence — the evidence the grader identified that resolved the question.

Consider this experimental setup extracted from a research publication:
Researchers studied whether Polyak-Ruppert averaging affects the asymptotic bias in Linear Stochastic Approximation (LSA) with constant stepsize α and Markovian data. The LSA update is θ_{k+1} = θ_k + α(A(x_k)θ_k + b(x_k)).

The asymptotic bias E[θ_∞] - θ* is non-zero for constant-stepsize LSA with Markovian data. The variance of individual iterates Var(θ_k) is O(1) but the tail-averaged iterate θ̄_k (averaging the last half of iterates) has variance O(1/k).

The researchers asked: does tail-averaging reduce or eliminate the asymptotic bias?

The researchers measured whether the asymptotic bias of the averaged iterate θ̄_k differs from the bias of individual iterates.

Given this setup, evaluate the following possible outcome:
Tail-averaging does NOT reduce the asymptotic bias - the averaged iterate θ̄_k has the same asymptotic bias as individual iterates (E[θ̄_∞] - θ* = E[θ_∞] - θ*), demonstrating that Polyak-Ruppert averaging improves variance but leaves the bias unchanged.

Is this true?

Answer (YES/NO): YES